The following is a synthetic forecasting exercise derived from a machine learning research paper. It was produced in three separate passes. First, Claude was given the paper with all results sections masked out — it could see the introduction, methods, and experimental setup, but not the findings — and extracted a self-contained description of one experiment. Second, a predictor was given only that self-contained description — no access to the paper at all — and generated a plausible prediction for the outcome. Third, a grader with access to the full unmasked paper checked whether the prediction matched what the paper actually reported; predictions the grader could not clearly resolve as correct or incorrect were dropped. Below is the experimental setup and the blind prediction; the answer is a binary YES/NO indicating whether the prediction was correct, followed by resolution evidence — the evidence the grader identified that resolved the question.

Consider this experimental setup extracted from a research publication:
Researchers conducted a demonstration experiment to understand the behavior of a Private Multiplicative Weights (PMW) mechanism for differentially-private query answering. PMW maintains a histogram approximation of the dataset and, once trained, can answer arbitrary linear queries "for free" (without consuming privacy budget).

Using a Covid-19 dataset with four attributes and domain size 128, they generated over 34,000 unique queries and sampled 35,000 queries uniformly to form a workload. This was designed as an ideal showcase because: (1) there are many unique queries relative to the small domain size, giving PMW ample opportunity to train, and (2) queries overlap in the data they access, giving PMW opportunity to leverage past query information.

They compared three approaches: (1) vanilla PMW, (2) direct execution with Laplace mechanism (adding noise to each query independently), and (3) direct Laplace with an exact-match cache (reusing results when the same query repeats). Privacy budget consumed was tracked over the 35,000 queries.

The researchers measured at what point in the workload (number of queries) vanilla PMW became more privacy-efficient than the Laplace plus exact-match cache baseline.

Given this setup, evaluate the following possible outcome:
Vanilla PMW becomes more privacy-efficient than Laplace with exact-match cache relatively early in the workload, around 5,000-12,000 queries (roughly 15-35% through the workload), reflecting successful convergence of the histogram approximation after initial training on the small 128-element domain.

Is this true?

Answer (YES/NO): NO